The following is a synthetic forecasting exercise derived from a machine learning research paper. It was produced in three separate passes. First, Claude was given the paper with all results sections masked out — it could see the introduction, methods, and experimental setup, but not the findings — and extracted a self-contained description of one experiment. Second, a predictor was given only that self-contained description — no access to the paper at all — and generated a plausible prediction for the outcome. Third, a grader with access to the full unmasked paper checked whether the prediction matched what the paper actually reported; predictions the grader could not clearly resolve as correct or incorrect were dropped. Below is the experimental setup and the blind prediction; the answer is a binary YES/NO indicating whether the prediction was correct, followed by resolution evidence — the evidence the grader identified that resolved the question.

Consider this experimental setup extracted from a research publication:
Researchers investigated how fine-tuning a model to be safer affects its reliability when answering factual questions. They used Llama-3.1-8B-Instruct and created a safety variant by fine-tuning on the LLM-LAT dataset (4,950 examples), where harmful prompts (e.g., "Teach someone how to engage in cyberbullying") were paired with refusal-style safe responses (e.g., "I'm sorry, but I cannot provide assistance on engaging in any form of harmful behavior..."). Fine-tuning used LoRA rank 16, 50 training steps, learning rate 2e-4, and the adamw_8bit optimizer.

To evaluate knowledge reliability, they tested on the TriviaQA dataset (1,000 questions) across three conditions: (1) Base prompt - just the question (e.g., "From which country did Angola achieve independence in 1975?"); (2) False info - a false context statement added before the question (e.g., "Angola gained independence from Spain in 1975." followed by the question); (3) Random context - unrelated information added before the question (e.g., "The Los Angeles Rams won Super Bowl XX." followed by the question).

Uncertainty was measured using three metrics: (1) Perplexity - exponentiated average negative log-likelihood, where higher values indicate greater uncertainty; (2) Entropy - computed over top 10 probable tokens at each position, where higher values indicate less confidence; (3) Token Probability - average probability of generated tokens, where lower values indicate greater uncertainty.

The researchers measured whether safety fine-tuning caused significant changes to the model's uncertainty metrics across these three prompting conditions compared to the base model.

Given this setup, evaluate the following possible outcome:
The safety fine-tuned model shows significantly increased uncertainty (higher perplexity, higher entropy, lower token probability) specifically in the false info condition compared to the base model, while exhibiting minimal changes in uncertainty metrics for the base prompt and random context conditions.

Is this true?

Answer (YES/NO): NO